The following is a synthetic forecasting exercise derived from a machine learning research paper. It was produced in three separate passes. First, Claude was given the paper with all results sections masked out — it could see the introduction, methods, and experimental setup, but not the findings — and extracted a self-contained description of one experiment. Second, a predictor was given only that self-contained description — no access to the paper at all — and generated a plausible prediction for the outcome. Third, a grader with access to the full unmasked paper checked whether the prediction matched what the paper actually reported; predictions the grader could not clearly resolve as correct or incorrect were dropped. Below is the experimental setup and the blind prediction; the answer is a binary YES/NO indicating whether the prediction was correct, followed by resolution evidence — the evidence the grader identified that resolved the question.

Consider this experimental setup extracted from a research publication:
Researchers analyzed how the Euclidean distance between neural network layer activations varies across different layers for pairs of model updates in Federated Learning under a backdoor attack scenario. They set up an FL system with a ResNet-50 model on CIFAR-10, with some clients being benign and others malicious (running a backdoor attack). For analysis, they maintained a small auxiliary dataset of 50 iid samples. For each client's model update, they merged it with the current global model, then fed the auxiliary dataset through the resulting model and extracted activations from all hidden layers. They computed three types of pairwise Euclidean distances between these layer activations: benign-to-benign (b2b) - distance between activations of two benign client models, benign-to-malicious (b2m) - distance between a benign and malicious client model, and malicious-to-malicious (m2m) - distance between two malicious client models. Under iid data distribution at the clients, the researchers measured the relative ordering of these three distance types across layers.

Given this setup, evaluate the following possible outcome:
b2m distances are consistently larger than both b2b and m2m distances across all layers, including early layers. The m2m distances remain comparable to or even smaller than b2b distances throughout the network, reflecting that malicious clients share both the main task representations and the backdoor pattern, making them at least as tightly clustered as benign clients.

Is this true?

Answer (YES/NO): NO